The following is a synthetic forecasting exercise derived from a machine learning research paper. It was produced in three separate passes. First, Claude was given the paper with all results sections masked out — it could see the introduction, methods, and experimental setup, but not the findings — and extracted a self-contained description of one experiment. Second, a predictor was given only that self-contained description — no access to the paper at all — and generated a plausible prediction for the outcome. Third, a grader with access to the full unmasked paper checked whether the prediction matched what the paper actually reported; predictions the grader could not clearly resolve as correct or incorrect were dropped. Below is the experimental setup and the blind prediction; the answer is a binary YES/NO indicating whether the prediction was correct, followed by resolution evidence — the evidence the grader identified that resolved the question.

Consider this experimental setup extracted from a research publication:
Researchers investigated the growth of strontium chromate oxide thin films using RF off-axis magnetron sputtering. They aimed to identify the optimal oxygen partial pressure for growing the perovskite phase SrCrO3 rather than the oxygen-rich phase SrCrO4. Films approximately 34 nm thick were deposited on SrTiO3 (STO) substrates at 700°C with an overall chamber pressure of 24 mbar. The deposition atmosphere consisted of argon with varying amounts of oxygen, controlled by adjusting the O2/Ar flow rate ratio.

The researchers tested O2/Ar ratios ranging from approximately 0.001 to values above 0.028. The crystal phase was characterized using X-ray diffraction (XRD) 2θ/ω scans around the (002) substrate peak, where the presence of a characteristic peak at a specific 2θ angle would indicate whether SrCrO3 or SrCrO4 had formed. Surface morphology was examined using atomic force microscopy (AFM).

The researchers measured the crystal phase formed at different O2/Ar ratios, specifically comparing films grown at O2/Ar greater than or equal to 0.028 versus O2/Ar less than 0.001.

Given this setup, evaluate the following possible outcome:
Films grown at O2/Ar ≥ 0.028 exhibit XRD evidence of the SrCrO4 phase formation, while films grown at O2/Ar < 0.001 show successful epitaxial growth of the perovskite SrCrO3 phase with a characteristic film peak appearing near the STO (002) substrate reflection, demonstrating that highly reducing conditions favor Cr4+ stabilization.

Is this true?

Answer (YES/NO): YES